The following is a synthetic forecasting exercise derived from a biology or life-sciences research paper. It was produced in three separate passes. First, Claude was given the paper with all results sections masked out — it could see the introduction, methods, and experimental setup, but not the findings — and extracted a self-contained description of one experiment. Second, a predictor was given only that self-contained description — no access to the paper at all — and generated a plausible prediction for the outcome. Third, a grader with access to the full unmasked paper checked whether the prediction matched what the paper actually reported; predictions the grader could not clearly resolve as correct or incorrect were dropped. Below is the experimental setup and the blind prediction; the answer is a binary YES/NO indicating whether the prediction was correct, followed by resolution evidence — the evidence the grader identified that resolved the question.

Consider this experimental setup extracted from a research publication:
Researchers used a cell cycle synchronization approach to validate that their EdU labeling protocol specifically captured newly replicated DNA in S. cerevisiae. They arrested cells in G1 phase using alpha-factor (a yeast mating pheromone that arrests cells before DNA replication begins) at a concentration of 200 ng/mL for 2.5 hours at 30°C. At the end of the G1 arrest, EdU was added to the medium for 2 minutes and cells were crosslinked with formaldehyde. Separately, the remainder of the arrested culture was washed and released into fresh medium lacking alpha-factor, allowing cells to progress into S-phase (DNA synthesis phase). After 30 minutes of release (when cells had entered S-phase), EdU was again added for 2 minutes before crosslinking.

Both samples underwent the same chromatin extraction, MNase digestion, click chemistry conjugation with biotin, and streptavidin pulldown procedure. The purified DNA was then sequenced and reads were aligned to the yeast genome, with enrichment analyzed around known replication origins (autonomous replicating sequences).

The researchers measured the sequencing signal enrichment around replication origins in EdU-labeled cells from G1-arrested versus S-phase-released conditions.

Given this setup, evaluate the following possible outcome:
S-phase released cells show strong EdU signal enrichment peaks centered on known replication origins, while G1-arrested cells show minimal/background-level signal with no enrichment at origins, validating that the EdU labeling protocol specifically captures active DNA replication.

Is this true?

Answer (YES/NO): YES